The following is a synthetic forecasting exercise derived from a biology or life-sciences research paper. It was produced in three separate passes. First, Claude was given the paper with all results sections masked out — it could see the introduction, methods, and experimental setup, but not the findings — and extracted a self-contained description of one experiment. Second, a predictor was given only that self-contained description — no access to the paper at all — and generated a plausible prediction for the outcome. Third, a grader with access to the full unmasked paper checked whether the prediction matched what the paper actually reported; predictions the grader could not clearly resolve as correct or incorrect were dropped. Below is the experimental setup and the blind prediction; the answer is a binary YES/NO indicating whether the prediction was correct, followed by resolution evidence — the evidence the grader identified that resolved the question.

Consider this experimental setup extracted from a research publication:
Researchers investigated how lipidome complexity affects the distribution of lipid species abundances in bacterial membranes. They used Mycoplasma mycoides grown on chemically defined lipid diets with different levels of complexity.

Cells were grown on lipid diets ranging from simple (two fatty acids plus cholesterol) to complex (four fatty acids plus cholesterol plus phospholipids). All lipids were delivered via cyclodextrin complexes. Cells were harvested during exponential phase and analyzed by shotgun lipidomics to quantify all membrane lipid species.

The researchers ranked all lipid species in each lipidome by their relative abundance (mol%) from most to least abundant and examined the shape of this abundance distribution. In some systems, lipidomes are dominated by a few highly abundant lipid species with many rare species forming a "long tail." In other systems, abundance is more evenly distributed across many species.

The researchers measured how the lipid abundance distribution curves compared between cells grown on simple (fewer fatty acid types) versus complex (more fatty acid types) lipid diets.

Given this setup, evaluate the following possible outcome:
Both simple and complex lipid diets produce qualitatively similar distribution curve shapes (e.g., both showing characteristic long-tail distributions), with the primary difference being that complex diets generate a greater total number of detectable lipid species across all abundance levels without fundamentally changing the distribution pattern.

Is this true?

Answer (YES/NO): NO